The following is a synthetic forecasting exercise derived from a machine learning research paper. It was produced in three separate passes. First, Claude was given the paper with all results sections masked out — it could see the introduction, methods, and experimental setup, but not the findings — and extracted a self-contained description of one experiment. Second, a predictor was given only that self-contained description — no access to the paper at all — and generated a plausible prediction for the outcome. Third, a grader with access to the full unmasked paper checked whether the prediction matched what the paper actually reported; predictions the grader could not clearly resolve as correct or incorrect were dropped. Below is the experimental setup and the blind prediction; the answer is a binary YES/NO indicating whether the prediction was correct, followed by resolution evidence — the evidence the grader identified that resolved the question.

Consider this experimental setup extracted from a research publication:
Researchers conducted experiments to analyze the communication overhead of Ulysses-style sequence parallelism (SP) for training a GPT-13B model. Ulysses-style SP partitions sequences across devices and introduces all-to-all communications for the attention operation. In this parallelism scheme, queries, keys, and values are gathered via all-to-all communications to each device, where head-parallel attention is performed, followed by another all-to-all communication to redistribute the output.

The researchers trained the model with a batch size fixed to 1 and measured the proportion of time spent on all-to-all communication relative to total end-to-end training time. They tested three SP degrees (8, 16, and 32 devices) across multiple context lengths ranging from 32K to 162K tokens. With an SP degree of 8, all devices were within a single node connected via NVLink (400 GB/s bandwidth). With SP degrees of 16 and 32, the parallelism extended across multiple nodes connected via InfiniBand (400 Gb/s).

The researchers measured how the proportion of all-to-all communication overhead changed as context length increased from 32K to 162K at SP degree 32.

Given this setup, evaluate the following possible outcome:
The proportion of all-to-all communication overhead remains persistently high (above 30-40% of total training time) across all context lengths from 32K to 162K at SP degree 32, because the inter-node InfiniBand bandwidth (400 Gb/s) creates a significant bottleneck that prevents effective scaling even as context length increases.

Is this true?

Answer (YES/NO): NO